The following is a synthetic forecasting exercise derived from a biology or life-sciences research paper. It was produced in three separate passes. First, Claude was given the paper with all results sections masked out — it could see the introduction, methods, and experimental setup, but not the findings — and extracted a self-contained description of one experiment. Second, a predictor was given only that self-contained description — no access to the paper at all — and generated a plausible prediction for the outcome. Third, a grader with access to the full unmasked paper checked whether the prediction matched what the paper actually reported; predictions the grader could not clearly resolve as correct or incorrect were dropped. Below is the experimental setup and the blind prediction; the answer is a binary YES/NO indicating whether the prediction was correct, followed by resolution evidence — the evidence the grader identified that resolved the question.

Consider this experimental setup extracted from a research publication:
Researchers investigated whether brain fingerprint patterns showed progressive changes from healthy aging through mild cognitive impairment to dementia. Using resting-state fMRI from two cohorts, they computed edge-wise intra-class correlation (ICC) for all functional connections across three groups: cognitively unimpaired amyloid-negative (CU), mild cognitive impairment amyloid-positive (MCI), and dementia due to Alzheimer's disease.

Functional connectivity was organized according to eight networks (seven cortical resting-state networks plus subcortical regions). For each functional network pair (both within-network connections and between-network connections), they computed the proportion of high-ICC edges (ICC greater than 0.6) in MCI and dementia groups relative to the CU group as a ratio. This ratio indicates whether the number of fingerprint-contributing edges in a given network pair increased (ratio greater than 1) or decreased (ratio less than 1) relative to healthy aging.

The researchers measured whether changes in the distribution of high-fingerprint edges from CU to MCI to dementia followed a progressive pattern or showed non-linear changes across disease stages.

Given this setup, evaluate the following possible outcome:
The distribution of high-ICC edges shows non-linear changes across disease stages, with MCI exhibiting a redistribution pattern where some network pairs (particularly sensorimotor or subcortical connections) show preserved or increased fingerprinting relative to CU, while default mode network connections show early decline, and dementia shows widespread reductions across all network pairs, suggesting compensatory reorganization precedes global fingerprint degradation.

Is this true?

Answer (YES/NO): NO